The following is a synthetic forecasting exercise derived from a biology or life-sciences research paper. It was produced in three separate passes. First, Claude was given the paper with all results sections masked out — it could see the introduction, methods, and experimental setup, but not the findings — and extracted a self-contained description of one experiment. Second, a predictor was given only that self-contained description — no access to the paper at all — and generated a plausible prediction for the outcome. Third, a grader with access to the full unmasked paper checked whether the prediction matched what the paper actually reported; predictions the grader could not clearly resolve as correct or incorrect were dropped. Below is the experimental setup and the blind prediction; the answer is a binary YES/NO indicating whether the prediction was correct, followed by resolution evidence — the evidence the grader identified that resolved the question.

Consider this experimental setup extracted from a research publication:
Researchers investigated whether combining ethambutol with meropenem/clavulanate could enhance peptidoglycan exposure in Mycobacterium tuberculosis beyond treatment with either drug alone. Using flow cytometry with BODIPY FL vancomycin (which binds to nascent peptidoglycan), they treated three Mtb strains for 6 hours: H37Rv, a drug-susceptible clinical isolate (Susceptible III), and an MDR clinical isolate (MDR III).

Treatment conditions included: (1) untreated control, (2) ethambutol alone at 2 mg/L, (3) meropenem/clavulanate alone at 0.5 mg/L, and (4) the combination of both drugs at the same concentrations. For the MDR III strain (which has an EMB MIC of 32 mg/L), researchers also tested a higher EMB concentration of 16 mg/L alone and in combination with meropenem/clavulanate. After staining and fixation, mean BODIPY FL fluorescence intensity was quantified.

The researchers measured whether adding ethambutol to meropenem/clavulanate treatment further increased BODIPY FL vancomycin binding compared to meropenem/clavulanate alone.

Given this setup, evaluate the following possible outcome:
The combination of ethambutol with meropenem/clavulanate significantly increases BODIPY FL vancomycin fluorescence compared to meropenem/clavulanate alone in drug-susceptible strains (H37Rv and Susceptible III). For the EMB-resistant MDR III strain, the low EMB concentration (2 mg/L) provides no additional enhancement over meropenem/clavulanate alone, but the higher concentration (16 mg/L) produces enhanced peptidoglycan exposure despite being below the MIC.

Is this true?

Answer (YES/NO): NO